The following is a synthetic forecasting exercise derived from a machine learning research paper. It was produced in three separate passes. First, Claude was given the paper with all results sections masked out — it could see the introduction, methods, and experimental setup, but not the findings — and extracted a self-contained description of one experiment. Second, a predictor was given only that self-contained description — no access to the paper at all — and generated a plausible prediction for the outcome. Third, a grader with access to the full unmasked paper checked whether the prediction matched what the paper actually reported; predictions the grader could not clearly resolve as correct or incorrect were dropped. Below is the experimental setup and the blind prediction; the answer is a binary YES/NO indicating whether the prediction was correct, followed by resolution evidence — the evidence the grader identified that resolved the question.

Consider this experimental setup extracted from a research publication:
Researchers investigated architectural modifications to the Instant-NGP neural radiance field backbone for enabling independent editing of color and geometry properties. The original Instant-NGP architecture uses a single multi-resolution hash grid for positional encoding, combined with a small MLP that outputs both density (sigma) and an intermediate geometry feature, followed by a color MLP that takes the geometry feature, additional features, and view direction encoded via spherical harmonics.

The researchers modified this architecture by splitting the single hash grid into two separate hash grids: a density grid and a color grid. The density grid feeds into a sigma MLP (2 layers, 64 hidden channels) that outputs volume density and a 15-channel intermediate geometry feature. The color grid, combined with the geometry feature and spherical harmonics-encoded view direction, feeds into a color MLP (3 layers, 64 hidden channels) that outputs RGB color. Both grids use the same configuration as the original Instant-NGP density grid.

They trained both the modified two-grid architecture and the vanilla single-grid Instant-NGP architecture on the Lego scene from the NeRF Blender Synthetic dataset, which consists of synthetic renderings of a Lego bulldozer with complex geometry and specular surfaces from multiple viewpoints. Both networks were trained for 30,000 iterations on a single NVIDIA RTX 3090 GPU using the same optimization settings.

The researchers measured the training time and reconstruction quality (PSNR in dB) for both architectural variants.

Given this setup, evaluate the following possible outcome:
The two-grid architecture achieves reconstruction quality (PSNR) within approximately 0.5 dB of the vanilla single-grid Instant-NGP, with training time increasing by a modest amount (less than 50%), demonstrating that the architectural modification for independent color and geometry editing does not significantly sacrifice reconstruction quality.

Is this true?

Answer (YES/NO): YES